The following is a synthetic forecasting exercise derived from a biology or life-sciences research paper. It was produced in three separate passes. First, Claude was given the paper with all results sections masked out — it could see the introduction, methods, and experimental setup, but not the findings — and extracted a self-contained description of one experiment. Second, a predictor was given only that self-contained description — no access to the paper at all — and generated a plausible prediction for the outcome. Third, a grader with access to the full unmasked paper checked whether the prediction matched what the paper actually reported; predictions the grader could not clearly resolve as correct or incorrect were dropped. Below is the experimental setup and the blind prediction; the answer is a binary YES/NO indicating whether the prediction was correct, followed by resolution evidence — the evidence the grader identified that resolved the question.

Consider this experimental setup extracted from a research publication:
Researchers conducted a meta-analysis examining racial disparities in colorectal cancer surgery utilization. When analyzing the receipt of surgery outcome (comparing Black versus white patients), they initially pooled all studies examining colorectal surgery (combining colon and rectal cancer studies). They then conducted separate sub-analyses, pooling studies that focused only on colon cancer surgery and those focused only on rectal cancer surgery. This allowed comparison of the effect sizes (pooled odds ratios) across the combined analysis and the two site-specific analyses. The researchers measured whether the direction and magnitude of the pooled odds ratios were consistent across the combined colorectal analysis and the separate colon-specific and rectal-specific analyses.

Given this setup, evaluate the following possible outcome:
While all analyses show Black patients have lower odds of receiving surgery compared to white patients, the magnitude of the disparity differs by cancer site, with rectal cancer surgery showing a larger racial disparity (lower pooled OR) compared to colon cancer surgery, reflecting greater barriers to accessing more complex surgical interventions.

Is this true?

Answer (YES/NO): NO